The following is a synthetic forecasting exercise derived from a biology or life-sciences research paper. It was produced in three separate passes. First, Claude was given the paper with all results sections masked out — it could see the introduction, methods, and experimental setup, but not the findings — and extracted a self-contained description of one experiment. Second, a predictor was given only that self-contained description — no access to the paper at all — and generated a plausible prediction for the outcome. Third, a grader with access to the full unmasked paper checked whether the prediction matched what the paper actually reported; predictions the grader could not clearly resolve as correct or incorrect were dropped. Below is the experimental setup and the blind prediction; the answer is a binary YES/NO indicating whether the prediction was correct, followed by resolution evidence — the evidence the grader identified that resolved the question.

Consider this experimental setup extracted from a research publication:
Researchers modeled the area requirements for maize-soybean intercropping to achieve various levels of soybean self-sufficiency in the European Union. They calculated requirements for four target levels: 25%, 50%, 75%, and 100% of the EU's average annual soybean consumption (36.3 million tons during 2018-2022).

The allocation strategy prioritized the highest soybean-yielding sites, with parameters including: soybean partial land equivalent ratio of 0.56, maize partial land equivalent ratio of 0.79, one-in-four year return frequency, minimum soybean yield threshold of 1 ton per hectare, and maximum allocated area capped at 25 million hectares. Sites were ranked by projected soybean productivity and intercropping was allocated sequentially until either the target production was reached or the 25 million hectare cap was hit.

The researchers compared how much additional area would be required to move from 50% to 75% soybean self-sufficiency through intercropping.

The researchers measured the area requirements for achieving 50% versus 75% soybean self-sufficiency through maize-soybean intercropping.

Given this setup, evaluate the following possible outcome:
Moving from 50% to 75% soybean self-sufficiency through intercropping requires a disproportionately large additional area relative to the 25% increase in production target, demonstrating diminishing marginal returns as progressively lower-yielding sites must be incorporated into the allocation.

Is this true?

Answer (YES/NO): NO